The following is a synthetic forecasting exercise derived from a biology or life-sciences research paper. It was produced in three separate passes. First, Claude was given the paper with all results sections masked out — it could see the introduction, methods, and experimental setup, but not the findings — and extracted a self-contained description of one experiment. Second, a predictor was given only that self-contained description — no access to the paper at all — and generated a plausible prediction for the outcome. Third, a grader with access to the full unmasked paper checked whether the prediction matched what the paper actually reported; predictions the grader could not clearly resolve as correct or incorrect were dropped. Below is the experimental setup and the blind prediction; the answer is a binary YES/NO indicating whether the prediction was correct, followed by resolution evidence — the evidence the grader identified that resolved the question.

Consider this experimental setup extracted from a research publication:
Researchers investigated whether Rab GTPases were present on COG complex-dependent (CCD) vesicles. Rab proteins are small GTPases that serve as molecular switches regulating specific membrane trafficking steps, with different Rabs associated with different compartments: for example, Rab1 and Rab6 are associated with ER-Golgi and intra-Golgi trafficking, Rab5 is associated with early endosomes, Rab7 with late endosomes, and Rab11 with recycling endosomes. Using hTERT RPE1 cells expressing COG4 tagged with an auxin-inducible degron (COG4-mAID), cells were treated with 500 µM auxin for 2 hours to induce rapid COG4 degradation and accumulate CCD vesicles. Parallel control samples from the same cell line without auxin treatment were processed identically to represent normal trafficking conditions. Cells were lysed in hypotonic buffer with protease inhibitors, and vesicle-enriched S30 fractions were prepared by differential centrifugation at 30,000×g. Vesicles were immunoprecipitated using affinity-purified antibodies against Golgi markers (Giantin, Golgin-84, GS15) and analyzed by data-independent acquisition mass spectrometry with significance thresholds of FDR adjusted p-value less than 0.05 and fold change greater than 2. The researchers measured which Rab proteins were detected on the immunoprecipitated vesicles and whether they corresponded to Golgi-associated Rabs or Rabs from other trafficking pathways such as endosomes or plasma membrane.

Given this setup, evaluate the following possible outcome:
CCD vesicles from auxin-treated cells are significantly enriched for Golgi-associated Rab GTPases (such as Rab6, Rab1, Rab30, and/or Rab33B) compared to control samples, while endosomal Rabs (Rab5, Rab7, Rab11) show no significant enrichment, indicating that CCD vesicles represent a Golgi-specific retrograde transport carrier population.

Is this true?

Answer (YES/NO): NO